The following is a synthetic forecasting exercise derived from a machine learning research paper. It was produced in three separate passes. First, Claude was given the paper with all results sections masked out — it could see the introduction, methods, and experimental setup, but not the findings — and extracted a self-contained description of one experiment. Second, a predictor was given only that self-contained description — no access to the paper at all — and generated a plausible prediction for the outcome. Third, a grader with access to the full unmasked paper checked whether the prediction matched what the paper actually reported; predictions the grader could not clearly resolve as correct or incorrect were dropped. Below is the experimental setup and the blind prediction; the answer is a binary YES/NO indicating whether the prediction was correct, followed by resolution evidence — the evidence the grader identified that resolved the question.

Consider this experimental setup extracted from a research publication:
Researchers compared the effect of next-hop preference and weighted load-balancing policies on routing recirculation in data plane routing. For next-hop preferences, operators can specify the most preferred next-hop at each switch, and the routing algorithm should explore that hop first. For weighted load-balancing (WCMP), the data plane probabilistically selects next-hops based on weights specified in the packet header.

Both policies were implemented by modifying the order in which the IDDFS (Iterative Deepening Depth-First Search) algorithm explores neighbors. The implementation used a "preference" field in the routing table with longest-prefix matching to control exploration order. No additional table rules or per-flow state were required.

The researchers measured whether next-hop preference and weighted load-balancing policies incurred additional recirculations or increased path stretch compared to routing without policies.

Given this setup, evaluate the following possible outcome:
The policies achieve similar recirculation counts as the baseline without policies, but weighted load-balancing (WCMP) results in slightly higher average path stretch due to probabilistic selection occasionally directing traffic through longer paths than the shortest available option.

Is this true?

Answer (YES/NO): NO